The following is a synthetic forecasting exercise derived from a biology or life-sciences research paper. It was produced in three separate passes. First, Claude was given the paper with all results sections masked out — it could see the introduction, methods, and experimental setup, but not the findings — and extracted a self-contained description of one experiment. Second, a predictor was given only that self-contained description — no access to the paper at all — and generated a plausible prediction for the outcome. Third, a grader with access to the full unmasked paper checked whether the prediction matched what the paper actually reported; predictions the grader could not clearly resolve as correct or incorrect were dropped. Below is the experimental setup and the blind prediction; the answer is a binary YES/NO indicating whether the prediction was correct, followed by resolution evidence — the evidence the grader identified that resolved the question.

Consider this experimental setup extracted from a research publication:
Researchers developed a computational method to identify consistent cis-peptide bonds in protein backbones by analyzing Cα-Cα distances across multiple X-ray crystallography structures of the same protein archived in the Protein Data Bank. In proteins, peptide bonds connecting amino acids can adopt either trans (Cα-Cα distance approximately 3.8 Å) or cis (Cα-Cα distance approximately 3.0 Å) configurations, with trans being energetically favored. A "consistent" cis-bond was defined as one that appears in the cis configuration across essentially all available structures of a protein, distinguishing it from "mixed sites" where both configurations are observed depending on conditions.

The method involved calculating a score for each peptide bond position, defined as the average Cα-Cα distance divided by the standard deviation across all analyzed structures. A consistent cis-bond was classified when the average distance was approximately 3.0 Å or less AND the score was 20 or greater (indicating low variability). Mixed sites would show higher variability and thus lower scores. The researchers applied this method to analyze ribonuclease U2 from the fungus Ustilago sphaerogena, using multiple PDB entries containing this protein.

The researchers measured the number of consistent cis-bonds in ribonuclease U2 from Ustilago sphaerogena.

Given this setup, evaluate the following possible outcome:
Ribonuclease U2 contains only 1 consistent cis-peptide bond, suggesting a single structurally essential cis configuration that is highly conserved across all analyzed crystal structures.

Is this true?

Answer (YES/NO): NO